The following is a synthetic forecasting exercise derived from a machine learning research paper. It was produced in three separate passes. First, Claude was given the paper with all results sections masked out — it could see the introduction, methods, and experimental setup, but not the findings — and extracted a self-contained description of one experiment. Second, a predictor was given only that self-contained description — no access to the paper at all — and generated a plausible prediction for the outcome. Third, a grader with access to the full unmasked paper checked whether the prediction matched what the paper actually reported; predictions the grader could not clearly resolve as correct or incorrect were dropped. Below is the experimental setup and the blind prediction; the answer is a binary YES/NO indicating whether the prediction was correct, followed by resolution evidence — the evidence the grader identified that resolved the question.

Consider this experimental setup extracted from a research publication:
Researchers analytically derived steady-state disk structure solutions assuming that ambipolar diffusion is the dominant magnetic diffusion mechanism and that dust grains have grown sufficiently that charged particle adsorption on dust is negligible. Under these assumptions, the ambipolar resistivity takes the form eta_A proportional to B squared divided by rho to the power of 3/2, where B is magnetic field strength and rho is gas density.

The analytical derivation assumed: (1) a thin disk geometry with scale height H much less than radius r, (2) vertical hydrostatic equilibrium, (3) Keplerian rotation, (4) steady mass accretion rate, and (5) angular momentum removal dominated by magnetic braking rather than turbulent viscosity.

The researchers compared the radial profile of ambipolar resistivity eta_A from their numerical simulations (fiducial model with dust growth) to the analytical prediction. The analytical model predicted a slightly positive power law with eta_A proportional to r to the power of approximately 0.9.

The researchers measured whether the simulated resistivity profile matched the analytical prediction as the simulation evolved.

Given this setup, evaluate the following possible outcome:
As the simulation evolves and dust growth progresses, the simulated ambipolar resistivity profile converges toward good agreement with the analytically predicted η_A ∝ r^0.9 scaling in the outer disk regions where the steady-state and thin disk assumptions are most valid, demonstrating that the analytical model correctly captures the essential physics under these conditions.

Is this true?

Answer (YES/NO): NO